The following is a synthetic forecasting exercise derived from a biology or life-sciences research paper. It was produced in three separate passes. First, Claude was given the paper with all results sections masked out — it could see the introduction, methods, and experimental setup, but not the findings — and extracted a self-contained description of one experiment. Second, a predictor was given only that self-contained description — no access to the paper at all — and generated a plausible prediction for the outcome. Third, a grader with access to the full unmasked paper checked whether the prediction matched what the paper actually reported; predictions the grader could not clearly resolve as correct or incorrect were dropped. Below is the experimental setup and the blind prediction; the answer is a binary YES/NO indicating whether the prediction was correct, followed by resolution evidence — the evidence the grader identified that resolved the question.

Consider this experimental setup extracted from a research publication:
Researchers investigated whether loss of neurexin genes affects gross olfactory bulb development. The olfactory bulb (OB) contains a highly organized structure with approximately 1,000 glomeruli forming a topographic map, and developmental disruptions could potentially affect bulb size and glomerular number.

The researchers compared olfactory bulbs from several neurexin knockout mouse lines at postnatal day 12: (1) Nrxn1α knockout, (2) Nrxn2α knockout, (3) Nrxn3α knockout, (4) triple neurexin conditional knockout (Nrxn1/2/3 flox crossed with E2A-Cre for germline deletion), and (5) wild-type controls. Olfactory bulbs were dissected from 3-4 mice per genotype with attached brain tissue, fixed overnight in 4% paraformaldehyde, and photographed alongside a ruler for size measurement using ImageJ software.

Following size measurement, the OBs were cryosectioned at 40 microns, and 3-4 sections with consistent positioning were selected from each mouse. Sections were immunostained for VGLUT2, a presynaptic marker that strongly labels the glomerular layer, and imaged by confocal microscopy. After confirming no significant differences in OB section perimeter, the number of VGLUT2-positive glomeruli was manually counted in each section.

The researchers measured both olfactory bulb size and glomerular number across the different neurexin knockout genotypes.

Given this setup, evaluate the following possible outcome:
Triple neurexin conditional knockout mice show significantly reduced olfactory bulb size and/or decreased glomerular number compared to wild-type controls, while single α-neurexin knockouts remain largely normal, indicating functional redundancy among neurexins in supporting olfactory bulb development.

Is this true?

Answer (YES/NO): NO